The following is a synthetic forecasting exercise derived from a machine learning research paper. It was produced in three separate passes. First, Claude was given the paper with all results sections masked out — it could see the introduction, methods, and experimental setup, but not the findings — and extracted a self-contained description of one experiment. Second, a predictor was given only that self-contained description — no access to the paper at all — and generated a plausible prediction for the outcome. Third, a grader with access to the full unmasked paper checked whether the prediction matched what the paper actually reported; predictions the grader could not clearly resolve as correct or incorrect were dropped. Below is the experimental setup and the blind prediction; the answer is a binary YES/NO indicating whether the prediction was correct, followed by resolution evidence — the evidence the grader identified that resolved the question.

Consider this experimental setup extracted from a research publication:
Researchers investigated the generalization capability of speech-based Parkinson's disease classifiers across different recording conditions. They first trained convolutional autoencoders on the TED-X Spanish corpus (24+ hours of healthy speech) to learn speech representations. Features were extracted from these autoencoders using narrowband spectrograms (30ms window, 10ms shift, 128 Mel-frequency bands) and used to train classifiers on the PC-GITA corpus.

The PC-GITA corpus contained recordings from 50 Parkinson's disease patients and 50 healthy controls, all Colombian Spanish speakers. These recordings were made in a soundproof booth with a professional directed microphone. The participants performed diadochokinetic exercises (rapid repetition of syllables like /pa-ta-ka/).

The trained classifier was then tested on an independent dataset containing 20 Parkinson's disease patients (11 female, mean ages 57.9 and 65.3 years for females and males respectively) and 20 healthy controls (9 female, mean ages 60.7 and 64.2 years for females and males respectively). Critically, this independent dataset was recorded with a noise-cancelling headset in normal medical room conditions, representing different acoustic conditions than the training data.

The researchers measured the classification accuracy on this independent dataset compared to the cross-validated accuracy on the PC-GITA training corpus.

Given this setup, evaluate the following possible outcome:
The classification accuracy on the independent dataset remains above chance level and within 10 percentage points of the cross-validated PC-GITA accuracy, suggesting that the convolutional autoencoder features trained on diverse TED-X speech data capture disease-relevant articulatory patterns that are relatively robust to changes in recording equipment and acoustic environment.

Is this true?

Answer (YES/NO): NO